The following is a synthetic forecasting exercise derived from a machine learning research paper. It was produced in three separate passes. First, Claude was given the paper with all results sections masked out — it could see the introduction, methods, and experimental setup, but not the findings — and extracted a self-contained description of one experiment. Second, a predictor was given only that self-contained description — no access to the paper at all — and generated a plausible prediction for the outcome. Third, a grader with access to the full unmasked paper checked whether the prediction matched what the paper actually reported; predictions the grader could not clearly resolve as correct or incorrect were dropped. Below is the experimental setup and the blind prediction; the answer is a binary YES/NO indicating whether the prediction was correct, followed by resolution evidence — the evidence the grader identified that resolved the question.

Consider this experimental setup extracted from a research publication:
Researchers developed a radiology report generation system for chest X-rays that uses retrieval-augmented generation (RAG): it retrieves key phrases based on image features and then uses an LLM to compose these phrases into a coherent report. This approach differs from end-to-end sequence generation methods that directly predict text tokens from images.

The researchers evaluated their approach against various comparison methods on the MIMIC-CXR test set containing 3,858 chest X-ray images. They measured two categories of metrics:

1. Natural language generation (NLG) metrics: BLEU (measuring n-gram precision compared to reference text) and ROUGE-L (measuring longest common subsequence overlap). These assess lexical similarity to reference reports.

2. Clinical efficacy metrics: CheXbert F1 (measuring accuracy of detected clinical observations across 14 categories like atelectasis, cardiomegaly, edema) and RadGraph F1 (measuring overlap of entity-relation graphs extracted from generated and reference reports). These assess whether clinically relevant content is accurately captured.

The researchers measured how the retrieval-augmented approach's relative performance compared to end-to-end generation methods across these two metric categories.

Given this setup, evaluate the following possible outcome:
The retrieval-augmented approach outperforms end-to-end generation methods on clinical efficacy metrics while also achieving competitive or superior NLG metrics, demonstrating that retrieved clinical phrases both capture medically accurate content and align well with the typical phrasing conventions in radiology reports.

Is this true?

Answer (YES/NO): NO